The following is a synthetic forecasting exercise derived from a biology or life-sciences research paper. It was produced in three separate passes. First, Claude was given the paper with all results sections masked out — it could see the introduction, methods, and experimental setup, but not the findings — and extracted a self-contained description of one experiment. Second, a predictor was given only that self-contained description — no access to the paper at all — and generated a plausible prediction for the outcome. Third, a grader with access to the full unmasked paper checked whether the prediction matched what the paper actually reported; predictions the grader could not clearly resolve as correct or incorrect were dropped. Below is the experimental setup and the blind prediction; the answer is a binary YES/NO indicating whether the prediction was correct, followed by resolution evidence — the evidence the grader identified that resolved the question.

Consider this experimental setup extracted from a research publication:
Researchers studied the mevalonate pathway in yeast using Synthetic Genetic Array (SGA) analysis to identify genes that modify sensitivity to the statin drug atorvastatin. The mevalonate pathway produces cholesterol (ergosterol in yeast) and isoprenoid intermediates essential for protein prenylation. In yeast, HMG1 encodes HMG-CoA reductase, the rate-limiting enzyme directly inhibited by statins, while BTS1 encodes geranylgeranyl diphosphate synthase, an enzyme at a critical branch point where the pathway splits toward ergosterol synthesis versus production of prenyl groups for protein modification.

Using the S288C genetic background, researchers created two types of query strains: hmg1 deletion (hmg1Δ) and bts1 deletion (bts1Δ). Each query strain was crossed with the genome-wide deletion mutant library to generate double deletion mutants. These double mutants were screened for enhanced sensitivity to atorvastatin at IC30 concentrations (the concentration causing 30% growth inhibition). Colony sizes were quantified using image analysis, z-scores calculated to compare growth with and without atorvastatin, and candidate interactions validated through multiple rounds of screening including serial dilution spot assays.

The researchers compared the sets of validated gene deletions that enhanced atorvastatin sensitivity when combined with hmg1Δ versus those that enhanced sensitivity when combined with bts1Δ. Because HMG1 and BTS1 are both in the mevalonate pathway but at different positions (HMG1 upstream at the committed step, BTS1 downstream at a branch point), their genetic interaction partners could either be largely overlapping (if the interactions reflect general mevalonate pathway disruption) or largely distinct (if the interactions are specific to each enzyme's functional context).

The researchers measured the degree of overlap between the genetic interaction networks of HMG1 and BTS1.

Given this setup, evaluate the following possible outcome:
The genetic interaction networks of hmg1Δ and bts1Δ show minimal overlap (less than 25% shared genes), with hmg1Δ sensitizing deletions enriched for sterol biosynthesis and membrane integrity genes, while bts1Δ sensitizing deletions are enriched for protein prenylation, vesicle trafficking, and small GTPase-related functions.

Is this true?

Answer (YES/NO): NO